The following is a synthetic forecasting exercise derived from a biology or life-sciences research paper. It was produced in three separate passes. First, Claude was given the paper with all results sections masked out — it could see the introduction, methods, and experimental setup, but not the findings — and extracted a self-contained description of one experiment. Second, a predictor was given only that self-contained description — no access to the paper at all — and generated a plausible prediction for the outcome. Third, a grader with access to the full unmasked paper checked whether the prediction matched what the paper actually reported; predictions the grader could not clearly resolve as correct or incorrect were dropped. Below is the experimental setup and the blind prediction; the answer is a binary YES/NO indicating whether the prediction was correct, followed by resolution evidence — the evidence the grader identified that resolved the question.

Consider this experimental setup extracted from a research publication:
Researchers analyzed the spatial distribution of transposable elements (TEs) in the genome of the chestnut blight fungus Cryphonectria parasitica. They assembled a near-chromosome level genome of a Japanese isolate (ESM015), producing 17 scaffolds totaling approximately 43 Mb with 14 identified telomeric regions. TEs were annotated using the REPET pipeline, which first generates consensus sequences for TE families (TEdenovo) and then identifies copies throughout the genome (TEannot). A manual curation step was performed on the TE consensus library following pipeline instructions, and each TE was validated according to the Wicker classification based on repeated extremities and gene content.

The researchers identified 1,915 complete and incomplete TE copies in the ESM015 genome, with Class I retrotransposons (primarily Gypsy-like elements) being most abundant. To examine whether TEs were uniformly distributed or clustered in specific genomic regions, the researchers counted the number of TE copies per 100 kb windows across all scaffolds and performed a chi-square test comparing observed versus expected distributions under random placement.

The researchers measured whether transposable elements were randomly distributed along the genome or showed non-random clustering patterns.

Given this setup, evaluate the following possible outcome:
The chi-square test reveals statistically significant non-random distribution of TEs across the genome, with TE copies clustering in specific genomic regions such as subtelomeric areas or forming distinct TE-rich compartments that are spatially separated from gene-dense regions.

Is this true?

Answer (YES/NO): NO